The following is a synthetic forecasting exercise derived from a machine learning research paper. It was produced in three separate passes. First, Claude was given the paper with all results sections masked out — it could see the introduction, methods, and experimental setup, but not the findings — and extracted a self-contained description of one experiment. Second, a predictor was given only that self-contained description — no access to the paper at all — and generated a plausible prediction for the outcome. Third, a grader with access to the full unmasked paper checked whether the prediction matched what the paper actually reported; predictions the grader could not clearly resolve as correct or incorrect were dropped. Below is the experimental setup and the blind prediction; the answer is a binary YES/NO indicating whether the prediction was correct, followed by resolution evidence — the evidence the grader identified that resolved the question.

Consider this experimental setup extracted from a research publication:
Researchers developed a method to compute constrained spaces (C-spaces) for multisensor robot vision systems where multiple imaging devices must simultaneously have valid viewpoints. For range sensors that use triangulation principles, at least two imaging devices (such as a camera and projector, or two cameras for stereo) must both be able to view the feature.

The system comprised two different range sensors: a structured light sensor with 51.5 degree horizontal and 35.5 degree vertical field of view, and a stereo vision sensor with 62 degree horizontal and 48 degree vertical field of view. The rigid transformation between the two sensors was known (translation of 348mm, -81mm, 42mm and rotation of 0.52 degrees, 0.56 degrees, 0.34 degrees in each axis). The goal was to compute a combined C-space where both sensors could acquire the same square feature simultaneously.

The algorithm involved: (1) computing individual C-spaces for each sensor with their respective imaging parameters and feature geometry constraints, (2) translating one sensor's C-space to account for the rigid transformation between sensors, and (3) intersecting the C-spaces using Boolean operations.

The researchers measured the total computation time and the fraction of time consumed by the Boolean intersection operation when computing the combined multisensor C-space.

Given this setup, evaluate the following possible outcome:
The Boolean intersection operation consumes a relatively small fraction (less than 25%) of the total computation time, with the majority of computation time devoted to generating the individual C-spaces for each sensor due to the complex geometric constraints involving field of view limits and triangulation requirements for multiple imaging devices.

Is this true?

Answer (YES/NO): NO